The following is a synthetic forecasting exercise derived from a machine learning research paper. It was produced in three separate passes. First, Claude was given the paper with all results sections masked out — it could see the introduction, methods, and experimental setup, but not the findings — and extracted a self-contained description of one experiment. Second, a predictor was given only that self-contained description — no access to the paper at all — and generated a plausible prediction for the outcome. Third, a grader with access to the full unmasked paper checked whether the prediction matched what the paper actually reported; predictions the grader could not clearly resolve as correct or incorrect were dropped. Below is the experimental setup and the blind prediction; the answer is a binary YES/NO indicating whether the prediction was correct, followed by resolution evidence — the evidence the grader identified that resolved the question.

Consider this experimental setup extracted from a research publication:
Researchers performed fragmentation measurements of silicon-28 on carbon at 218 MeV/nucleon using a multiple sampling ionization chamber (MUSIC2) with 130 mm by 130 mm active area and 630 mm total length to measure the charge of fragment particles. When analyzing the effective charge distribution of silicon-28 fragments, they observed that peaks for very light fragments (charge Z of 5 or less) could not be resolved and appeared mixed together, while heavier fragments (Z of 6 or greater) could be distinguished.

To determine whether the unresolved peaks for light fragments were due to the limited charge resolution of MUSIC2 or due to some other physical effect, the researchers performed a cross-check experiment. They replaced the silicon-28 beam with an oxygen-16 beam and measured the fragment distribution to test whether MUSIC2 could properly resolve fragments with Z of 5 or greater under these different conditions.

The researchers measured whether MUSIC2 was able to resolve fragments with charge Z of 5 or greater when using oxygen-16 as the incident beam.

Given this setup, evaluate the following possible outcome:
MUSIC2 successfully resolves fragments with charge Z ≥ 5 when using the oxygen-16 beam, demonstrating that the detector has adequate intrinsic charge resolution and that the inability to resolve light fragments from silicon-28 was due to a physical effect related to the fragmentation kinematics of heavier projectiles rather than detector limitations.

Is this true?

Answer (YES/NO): YES